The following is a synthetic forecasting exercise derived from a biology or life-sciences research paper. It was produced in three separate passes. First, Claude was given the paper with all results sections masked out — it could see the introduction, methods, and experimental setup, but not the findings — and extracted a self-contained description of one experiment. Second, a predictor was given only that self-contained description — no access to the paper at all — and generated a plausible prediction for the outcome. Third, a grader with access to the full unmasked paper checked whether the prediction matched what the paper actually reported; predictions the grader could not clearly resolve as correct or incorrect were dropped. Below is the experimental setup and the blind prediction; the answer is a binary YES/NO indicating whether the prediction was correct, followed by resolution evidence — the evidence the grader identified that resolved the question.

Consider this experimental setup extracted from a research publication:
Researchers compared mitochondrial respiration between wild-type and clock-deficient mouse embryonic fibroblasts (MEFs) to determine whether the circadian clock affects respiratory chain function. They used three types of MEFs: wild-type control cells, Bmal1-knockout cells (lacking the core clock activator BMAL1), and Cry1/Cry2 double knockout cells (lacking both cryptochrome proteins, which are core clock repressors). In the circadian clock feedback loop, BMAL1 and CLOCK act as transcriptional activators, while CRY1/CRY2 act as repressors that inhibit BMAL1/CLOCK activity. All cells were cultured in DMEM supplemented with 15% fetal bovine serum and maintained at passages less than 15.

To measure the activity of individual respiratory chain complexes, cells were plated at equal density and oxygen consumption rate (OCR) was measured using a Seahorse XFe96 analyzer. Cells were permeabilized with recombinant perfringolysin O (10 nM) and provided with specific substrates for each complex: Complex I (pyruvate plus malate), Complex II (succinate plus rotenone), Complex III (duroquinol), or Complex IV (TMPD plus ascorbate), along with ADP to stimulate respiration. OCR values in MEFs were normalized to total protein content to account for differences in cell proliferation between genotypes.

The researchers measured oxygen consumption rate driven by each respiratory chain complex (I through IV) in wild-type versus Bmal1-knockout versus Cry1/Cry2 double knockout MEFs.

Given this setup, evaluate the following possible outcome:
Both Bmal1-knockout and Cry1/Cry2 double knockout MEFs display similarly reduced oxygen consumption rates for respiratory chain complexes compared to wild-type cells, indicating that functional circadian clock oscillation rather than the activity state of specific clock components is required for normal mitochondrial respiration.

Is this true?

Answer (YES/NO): NO